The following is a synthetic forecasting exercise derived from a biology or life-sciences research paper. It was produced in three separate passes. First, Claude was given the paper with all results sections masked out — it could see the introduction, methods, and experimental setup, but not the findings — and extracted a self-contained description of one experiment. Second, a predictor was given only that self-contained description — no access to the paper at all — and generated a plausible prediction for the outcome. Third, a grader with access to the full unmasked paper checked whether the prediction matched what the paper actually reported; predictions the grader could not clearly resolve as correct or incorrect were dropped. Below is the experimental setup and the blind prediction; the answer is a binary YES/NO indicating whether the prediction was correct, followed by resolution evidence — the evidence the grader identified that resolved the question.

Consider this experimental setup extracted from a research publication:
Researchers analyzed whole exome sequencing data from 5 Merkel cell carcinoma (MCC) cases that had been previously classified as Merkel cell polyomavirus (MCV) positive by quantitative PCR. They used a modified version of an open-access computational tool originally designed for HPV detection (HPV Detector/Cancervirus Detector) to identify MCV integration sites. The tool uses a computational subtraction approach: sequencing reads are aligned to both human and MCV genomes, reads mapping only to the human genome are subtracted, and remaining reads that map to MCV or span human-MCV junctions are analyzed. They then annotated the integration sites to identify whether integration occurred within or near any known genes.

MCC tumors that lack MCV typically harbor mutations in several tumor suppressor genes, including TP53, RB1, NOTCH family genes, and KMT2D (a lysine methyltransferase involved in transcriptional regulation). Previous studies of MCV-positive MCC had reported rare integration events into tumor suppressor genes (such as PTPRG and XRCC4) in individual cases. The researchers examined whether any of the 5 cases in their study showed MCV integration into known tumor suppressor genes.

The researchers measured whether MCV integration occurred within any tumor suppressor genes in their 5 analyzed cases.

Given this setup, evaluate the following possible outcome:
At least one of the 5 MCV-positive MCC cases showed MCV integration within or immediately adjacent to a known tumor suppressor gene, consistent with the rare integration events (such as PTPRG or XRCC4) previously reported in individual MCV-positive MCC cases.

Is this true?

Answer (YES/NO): YES